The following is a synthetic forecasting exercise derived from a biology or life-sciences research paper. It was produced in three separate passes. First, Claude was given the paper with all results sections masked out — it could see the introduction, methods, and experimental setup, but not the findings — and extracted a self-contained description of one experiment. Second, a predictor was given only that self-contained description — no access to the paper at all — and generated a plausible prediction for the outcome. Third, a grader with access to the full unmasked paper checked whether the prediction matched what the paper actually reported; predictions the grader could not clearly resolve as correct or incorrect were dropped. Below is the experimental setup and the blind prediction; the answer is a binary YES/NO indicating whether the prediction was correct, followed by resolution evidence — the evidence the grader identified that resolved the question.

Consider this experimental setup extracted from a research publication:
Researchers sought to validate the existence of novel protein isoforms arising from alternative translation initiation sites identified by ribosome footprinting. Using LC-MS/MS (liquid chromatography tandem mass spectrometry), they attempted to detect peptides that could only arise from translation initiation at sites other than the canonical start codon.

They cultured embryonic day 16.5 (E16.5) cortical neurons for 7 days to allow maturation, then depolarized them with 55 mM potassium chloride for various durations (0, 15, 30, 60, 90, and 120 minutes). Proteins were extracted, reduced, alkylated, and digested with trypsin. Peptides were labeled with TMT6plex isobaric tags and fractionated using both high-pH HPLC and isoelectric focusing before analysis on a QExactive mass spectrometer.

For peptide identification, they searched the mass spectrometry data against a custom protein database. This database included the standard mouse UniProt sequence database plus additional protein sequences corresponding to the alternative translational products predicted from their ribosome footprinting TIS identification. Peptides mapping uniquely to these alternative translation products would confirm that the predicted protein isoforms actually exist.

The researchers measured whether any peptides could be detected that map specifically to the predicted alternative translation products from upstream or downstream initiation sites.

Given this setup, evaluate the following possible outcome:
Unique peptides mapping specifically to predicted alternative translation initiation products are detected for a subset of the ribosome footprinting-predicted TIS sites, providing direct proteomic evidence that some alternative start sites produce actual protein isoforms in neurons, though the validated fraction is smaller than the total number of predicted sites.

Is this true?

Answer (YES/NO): YES